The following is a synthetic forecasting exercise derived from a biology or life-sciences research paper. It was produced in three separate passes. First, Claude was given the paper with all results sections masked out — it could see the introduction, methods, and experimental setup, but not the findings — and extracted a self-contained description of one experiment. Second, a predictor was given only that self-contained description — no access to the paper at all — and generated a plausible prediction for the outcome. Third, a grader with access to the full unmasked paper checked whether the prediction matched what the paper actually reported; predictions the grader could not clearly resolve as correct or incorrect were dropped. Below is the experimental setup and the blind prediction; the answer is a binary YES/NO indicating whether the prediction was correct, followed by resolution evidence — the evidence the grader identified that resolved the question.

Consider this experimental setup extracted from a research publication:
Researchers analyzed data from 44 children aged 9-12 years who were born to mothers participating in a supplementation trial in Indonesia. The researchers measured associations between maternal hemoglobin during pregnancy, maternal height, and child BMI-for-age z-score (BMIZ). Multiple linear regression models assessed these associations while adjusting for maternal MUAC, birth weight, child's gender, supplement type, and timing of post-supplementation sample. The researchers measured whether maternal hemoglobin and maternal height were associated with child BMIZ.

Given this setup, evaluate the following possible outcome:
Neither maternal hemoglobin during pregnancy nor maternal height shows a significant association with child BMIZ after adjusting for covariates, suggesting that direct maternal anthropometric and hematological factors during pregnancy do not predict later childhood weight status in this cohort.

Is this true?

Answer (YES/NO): NO